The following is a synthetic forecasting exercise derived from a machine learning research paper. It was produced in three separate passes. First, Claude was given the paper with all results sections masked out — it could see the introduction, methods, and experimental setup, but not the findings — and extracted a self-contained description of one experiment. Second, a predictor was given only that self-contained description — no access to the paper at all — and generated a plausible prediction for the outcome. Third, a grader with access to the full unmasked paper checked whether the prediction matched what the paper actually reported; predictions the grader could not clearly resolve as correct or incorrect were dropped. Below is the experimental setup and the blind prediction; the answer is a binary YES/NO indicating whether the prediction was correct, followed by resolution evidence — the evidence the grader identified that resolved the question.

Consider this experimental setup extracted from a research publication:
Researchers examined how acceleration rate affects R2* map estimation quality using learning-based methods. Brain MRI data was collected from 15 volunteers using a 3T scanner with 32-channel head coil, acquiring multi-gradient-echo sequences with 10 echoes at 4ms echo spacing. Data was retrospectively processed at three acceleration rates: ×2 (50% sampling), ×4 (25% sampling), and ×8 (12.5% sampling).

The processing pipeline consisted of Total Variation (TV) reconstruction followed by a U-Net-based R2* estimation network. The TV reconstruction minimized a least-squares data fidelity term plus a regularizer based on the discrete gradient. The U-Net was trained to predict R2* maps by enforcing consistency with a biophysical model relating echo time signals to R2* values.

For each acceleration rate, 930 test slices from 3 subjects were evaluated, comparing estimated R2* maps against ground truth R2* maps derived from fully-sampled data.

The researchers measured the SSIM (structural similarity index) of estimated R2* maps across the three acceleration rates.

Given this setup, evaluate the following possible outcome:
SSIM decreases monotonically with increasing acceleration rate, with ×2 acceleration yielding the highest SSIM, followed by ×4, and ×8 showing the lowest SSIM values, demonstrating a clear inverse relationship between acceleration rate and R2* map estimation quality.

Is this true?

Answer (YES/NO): YES